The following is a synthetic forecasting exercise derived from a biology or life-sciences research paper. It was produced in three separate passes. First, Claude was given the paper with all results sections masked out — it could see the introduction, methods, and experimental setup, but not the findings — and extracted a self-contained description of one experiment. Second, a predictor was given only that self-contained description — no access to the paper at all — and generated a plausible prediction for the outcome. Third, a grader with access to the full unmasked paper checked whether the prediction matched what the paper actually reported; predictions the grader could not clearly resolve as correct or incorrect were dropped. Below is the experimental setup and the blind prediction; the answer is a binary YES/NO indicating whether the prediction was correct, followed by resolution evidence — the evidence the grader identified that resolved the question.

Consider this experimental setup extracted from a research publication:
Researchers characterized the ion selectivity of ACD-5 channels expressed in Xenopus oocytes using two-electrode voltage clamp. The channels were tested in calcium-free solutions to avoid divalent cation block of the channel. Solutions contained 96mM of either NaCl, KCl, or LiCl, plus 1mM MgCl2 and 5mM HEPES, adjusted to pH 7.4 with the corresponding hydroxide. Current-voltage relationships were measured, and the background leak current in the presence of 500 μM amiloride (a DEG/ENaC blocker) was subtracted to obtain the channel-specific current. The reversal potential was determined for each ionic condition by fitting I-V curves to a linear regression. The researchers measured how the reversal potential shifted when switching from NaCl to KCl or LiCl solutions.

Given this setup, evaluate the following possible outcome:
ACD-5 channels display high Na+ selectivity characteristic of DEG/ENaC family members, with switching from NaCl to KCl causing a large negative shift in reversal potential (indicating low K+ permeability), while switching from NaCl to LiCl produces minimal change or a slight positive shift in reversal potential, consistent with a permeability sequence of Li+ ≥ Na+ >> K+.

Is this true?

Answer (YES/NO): NO